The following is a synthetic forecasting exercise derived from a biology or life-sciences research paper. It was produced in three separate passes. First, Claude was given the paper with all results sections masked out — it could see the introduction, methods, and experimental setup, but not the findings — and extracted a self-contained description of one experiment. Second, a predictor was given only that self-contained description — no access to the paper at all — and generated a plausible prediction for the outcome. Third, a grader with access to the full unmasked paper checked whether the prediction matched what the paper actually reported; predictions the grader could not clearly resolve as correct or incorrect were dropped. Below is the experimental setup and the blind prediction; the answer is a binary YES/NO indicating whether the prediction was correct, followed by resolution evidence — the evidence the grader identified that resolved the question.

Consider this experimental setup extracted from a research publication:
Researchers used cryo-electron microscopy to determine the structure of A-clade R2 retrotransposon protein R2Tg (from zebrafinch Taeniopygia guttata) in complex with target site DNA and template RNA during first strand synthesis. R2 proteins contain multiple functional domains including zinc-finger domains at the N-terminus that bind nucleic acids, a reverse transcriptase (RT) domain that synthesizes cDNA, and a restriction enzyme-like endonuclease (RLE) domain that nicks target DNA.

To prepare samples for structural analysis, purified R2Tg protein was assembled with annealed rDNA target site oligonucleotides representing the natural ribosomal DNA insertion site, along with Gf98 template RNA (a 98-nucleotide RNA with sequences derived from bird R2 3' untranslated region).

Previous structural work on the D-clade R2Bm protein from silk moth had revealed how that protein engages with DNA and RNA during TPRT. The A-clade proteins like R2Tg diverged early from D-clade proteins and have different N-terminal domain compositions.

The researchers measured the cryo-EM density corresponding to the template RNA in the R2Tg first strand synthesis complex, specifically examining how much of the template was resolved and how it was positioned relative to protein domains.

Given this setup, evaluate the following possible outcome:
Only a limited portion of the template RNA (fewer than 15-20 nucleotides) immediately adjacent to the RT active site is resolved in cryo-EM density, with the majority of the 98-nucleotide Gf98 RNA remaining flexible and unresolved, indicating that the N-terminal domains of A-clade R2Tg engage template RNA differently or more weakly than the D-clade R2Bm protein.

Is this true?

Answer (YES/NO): NO